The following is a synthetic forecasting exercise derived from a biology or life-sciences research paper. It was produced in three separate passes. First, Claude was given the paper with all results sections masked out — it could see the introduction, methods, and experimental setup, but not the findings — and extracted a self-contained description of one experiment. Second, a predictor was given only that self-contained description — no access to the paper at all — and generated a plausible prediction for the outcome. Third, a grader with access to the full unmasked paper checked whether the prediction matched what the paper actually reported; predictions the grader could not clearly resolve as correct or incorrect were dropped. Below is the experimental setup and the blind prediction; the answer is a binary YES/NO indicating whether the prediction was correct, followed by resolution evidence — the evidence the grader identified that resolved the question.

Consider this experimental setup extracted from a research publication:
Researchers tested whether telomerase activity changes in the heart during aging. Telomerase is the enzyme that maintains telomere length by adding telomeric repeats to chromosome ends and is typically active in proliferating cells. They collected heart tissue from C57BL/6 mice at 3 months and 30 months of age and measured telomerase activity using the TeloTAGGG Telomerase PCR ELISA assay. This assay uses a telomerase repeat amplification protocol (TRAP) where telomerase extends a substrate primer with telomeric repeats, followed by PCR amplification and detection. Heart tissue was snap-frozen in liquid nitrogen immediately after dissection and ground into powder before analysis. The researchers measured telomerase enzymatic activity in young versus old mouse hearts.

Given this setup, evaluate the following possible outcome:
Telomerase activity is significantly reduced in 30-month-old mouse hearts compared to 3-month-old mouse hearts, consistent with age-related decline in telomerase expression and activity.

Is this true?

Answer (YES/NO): NO